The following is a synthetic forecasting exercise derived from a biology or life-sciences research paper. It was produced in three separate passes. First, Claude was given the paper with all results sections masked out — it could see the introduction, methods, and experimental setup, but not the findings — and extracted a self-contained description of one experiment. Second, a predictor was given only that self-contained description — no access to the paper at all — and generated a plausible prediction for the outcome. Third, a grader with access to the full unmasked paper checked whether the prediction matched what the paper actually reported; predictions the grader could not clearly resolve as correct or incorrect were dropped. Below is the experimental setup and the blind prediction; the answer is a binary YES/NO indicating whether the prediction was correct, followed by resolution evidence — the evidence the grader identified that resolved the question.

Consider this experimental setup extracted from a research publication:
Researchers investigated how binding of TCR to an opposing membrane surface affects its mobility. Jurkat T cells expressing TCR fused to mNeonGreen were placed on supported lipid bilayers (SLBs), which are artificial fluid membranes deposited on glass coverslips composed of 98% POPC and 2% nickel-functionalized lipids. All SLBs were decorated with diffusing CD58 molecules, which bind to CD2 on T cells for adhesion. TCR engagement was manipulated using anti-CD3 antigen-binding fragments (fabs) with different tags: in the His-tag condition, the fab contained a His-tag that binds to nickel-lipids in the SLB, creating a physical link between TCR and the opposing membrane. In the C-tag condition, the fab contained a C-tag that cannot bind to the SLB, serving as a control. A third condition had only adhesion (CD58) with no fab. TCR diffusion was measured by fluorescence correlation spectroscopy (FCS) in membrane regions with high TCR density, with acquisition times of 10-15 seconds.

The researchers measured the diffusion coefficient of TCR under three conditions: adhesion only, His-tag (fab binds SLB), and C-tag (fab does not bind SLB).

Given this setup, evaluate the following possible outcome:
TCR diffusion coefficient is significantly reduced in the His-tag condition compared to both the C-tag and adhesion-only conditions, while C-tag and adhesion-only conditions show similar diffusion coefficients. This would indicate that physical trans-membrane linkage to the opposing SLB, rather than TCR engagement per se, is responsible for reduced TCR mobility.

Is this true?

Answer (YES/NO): NO